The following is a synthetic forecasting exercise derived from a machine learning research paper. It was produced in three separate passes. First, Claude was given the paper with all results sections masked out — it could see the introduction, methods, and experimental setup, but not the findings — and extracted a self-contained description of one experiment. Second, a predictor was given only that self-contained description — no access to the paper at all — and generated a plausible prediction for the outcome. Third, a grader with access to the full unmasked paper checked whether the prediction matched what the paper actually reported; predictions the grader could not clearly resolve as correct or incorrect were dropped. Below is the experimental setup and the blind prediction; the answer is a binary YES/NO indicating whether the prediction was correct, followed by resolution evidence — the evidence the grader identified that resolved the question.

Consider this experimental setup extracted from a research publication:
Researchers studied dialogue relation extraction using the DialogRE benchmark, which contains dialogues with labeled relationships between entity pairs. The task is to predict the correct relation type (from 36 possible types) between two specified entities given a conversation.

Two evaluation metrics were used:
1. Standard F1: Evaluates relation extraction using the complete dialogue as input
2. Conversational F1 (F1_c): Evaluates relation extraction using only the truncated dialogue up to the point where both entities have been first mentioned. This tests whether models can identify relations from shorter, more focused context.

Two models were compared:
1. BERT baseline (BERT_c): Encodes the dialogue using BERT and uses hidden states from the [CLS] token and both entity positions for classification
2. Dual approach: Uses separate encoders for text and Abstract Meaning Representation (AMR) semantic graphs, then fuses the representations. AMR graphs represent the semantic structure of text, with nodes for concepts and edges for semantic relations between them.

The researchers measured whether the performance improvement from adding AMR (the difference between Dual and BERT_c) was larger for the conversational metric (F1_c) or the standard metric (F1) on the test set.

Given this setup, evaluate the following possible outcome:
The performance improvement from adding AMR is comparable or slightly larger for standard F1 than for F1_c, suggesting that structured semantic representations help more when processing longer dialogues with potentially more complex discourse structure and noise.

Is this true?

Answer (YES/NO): YES